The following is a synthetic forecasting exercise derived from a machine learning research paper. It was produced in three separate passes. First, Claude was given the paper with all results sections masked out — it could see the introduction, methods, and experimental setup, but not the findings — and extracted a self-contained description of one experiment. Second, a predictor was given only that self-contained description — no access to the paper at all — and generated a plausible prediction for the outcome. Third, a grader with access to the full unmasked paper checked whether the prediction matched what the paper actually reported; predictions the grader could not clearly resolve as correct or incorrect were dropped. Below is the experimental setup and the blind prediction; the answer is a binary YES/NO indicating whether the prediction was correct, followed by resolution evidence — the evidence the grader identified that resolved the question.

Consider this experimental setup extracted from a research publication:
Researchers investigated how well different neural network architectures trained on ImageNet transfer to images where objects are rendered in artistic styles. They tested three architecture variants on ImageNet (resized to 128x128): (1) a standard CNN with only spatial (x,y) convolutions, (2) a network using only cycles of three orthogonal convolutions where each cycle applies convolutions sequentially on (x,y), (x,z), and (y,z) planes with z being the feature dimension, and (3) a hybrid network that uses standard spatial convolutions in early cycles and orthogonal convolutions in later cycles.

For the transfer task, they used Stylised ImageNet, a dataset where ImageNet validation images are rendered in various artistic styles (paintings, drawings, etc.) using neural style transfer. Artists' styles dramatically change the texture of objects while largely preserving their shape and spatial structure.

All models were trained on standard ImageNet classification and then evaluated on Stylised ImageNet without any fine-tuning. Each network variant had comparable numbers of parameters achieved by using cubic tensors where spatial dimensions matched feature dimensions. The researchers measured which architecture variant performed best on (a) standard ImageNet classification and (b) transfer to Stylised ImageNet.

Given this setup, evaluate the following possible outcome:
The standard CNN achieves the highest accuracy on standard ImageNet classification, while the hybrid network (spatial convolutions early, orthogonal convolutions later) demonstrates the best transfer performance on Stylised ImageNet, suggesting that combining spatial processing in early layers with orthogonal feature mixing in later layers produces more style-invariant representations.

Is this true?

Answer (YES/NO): NO